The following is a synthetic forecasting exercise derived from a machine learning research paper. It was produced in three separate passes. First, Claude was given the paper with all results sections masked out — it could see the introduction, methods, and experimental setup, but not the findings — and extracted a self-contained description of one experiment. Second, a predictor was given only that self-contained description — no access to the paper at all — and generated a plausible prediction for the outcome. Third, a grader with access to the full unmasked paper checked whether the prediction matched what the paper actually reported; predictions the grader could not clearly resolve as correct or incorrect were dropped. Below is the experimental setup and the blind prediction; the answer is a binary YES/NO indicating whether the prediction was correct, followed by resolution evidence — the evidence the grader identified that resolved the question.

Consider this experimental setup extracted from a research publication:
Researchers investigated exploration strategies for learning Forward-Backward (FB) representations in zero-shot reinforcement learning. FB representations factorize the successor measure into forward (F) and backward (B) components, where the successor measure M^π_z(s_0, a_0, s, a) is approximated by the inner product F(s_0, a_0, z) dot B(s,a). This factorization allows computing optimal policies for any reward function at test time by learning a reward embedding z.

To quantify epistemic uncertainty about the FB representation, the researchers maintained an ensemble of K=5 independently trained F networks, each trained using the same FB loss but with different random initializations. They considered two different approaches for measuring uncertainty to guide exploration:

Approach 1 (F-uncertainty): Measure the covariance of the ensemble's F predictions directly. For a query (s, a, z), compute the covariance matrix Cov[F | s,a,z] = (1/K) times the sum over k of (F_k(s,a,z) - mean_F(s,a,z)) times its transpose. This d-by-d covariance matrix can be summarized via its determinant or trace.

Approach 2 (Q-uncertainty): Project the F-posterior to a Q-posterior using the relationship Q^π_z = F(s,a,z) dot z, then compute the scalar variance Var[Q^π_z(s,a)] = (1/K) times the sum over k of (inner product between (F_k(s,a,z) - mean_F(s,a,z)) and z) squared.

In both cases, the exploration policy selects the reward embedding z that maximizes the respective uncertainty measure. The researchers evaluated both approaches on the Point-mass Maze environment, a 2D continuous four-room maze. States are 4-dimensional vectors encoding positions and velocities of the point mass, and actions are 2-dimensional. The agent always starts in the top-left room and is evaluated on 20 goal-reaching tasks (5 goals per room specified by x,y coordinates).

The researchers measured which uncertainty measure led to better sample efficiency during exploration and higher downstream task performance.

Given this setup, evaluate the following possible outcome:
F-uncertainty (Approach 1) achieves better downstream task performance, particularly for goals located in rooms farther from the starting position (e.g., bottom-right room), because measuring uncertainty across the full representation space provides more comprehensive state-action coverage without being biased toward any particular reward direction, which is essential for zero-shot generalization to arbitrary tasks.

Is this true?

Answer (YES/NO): NO